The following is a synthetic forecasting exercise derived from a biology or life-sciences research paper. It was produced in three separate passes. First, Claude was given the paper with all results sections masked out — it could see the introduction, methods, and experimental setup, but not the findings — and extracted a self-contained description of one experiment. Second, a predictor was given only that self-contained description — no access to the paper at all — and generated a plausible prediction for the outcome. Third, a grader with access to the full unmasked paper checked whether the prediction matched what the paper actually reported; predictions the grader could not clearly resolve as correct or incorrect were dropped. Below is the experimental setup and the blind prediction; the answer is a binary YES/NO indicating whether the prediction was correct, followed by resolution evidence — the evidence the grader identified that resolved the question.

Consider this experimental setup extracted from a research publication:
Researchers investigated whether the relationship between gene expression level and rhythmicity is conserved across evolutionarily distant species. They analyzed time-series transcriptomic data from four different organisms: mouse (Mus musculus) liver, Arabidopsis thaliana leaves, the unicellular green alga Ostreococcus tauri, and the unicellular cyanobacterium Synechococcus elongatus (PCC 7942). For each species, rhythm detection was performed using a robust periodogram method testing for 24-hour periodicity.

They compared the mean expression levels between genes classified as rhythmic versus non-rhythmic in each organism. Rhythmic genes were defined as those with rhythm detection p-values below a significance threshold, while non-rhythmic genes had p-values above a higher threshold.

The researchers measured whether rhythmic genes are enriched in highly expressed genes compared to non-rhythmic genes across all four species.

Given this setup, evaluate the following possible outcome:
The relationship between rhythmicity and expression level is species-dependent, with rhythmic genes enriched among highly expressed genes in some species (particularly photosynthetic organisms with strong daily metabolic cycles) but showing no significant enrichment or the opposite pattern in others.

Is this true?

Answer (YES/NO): NO